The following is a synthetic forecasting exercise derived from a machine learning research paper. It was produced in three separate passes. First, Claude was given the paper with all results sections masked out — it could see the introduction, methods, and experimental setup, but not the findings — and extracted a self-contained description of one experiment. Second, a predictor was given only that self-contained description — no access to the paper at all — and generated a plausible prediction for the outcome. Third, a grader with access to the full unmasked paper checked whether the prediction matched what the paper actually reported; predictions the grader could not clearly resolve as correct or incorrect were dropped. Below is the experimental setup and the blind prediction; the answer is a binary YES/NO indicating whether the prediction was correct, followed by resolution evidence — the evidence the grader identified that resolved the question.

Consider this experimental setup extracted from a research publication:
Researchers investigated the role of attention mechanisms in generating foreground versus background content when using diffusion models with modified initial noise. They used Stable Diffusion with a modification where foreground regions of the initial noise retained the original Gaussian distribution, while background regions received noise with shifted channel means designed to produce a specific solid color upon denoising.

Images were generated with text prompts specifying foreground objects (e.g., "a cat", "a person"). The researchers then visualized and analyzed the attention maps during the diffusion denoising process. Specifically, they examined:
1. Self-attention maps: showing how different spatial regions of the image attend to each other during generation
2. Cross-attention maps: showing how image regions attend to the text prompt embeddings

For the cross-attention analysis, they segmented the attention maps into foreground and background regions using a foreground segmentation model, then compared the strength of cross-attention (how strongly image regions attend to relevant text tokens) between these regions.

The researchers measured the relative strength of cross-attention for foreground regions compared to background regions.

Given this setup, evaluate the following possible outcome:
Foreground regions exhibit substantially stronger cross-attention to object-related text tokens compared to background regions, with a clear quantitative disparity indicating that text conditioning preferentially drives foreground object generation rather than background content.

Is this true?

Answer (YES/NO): YES